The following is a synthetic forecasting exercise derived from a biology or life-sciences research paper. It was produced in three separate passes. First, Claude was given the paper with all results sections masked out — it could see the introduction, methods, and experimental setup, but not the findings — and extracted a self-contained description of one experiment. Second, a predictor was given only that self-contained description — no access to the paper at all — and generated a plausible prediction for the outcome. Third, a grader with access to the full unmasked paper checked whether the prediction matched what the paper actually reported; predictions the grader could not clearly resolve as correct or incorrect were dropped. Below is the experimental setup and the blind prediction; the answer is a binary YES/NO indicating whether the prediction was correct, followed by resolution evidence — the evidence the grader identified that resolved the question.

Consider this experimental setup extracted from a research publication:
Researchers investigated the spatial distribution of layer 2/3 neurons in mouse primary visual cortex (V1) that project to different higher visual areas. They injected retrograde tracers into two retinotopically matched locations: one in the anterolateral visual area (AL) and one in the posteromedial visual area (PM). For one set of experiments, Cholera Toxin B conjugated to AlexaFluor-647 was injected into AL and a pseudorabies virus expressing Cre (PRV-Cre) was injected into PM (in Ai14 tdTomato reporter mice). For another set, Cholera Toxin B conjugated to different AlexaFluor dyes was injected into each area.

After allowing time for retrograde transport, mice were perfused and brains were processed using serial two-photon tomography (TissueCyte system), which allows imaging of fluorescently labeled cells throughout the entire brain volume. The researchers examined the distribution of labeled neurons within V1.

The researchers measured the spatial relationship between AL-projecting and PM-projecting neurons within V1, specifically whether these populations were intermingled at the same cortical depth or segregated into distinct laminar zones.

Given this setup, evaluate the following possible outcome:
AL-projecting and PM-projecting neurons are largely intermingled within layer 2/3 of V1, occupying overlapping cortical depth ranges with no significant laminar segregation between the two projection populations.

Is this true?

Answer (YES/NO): YES